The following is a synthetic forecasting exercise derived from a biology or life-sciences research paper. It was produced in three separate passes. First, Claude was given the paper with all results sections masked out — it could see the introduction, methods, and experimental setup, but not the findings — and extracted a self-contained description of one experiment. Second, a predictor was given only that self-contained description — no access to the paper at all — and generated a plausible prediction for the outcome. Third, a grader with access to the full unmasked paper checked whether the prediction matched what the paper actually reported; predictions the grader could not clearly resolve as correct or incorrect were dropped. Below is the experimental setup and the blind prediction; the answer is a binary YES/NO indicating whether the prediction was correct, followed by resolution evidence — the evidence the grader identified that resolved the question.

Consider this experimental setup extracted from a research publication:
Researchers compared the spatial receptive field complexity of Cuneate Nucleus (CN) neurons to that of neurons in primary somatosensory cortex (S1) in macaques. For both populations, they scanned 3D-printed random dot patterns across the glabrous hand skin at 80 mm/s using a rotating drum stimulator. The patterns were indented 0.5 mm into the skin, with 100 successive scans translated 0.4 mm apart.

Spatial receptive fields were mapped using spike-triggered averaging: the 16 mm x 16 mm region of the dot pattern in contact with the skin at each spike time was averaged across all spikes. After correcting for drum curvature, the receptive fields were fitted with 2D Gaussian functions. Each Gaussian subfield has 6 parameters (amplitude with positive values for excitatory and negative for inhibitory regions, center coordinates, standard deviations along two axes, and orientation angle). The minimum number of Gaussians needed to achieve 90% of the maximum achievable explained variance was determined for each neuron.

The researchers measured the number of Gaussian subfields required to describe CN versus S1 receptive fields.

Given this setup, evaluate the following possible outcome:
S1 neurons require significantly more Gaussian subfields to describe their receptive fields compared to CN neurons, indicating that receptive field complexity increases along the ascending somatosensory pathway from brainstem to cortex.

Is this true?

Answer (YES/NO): NO